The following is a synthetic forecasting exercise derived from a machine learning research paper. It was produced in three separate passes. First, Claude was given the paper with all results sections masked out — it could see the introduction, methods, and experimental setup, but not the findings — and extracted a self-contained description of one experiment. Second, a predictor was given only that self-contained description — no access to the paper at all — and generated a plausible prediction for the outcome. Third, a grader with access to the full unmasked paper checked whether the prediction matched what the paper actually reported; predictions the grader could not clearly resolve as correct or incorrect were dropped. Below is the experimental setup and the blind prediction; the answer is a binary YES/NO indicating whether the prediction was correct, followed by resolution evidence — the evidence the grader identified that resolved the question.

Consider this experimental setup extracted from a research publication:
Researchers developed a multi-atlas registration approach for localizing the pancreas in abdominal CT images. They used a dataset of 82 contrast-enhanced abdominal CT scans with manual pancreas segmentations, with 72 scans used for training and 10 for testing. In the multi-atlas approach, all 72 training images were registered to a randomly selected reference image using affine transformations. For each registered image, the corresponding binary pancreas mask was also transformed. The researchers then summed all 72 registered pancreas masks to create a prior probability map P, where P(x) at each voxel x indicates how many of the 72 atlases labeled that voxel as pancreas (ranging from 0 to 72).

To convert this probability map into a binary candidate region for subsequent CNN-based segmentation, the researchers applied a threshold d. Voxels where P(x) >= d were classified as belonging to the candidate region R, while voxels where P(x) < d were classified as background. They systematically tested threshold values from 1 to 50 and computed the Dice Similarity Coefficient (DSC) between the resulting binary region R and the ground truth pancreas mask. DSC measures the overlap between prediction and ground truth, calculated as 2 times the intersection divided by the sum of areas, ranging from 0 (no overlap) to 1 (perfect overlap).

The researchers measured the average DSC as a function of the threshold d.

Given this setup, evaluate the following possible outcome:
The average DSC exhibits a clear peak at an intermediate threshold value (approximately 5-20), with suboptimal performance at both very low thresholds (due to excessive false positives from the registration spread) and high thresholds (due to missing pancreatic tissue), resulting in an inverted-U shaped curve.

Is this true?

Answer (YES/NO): NO